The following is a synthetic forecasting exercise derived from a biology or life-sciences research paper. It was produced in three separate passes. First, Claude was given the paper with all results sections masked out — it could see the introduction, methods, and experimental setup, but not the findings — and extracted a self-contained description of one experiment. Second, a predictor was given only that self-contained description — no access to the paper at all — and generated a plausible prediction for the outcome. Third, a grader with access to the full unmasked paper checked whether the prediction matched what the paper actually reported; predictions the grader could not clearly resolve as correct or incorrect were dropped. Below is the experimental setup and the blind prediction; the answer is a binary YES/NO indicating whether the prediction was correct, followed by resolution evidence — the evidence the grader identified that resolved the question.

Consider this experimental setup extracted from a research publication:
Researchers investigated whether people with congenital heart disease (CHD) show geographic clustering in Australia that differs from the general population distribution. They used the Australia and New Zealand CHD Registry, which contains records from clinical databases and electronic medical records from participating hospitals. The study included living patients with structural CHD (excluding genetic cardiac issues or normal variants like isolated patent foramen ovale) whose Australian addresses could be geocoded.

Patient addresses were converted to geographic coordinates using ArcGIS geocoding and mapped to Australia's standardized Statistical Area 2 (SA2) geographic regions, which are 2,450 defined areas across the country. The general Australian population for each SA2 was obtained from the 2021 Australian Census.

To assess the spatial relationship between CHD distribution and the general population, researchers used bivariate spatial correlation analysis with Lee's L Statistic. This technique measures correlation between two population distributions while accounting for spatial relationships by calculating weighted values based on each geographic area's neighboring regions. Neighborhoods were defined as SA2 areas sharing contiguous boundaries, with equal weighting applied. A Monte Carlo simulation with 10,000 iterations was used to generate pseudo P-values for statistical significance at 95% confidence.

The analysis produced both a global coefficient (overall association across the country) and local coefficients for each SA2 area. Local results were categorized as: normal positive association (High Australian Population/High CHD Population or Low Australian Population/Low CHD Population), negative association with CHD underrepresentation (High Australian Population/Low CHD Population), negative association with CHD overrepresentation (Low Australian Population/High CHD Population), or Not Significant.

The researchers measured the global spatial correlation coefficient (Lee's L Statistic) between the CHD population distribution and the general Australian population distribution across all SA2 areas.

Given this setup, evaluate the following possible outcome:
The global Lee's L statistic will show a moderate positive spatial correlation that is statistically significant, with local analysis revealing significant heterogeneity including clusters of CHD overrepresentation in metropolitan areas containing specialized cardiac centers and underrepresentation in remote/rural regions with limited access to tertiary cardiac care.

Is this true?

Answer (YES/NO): NO